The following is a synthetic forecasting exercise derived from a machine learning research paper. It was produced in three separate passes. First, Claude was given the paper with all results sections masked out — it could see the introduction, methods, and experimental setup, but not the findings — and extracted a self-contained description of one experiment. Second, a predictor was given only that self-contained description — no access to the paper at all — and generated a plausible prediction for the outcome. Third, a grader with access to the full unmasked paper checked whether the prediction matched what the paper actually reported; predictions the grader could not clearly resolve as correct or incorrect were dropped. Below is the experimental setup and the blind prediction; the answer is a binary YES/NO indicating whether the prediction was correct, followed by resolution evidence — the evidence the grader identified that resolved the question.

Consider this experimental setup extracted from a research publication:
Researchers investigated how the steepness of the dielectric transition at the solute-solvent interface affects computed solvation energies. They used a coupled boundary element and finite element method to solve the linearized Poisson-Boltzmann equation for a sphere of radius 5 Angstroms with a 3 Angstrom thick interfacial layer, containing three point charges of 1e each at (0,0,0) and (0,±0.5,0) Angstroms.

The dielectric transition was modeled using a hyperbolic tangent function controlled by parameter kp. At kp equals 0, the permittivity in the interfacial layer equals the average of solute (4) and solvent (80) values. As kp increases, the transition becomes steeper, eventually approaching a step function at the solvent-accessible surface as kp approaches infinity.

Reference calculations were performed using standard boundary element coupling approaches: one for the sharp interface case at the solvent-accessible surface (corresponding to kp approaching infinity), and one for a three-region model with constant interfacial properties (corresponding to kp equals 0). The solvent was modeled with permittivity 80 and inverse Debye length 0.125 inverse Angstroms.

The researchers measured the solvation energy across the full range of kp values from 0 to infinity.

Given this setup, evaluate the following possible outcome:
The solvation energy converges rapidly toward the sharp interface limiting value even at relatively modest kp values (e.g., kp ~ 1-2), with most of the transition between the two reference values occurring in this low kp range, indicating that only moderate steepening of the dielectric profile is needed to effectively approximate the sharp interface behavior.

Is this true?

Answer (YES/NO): NO